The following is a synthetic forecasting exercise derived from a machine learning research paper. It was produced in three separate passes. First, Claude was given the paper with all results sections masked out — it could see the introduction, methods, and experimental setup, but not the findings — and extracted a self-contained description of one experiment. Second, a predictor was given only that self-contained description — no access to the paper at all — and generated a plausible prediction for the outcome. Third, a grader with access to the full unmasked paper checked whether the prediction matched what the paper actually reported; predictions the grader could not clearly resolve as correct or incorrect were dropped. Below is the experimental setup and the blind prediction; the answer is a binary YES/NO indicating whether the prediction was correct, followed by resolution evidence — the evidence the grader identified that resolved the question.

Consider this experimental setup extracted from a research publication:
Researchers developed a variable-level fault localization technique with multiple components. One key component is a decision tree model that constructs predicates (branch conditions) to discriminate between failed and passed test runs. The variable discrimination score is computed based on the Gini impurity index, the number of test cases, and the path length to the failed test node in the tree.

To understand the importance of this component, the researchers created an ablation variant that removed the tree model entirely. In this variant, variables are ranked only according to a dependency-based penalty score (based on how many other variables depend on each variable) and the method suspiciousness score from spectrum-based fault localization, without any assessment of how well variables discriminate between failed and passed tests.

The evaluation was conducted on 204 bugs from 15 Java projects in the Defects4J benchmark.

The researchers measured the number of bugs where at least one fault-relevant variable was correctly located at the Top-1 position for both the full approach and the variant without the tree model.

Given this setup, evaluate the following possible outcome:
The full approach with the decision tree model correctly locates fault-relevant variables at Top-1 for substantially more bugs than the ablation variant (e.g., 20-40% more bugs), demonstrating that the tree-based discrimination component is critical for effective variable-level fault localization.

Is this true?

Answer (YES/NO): NO